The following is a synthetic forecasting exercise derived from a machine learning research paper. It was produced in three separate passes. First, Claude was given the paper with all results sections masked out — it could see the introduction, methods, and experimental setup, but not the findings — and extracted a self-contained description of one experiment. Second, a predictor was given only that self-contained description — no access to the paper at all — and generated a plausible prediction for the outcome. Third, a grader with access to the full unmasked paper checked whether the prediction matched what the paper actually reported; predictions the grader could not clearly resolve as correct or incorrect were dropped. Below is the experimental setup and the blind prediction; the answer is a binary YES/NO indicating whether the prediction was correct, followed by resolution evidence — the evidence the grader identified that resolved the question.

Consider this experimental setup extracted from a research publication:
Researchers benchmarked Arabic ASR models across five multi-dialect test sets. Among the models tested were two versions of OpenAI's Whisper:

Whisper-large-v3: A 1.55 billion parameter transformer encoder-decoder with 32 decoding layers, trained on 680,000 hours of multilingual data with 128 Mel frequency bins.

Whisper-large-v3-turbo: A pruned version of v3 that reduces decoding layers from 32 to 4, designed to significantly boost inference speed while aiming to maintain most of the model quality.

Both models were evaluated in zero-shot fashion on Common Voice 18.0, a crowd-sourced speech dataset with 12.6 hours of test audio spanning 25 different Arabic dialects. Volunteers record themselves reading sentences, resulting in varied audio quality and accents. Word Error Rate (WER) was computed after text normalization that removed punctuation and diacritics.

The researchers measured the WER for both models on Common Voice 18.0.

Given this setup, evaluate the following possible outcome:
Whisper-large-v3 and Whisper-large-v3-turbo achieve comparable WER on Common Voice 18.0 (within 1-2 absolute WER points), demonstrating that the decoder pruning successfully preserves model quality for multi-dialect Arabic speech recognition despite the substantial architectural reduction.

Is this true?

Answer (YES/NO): NO